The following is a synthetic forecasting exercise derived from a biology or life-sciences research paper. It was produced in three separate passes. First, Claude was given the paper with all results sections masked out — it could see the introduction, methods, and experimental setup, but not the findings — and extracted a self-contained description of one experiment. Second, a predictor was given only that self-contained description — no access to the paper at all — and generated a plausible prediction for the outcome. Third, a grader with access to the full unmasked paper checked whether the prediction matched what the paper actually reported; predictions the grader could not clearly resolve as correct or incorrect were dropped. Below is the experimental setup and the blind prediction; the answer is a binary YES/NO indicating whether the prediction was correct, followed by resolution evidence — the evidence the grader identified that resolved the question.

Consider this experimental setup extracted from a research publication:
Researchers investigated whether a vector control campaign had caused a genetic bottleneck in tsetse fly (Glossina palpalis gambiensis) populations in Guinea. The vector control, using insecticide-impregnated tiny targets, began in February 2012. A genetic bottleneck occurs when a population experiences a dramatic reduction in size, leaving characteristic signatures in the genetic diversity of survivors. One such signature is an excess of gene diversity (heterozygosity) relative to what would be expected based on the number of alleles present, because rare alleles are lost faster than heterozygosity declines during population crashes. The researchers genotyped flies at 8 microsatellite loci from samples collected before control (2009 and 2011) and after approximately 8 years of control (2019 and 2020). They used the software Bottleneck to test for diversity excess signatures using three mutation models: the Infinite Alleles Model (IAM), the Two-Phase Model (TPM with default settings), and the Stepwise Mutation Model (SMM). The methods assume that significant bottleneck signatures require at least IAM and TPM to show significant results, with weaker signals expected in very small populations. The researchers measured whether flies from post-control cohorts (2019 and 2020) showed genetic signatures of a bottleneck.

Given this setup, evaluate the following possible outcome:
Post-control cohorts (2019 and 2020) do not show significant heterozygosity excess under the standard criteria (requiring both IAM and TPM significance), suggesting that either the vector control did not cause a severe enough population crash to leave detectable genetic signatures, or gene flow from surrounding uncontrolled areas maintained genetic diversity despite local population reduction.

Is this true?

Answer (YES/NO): YES